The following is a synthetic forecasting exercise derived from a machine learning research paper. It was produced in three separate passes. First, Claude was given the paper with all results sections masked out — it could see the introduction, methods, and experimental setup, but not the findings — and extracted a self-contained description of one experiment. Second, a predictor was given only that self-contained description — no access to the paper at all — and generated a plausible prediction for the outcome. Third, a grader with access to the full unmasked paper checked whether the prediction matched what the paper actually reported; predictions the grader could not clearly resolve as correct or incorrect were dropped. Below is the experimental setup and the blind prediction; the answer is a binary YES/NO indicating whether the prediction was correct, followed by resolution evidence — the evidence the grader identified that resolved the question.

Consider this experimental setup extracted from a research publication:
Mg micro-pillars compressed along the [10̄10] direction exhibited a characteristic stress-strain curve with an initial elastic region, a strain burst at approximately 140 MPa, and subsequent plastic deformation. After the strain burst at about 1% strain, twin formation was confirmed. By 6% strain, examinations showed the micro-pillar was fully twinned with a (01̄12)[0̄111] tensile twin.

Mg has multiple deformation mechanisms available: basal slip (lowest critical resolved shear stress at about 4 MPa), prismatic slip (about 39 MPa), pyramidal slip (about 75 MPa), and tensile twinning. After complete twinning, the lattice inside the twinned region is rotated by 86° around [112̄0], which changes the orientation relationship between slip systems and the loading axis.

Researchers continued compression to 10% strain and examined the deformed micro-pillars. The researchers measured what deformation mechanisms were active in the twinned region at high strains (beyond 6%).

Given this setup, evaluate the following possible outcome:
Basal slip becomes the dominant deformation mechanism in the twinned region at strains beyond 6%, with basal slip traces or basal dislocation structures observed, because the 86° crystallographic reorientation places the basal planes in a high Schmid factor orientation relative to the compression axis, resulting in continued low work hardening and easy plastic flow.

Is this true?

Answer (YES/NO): NO